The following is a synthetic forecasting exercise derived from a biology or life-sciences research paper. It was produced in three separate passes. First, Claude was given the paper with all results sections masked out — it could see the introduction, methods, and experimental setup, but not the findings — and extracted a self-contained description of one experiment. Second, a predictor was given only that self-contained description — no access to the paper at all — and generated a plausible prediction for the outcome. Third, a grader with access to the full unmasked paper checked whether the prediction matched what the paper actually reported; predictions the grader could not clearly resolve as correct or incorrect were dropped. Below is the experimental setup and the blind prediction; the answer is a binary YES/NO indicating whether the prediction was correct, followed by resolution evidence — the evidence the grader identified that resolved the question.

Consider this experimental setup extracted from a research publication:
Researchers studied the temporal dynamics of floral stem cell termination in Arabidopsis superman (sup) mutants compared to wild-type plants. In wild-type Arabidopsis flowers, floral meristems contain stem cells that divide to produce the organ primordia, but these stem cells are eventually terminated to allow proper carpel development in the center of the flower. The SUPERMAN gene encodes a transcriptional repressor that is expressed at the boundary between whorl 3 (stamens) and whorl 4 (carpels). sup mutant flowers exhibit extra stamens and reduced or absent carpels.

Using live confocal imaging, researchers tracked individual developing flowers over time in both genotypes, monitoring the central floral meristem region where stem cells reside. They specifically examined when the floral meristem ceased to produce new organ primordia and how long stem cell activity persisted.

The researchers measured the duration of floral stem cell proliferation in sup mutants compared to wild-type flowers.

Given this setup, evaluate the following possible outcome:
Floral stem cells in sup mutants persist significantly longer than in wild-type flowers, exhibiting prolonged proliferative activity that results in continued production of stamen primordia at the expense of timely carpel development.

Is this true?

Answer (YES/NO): YES